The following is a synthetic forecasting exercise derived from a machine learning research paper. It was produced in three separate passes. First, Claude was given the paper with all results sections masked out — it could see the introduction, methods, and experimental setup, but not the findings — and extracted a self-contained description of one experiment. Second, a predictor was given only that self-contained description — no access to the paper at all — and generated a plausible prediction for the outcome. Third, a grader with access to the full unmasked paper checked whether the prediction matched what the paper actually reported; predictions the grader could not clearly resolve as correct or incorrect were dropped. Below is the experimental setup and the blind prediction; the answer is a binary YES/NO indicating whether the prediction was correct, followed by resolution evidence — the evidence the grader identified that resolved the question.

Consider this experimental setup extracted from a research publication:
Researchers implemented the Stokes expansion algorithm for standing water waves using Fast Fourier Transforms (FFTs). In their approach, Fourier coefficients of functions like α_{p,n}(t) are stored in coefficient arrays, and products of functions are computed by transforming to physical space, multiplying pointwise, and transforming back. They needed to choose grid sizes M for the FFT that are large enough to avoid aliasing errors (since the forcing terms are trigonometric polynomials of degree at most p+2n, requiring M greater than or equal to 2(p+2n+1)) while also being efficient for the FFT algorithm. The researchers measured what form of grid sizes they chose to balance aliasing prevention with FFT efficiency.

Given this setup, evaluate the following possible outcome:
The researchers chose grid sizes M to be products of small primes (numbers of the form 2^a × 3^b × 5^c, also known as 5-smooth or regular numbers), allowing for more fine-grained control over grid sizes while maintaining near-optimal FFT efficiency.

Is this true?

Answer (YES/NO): NO